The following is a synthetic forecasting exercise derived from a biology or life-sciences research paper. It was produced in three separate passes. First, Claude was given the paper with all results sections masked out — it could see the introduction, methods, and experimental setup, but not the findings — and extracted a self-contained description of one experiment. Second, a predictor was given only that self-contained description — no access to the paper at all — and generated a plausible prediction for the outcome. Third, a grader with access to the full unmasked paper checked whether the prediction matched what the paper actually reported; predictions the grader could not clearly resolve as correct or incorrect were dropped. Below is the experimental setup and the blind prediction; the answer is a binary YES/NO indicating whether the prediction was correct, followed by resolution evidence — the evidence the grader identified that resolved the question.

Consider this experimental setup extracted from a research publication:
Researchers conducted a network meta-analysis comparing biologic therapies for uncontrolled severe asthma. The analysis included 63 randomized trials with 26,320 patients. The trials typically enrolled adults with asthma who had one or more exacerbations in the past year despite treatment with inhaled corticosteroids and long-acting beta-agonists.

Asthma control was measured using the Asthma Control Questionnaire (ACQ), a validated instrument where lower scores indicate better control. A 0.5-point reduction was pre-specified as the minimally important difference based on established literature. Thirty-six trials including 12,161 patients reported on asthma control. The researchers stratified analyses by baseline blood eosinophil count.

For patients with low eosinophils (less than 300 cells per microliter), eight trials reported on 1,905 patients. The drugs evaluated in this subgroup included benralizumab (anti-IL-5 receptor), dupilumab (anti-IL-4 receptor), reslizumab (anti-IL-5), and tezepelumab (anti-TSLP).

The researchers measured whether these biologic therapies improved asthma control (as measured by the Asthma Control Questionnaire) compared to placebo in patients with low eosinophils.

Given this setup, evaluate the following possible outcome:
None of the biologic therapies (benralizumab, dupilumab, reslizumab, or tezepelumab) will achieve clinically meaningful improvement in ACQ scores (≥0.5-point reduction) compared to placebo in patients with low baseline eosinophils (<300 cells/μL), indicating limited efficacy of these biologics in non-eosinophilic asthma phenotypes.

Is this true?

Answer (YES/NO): YES